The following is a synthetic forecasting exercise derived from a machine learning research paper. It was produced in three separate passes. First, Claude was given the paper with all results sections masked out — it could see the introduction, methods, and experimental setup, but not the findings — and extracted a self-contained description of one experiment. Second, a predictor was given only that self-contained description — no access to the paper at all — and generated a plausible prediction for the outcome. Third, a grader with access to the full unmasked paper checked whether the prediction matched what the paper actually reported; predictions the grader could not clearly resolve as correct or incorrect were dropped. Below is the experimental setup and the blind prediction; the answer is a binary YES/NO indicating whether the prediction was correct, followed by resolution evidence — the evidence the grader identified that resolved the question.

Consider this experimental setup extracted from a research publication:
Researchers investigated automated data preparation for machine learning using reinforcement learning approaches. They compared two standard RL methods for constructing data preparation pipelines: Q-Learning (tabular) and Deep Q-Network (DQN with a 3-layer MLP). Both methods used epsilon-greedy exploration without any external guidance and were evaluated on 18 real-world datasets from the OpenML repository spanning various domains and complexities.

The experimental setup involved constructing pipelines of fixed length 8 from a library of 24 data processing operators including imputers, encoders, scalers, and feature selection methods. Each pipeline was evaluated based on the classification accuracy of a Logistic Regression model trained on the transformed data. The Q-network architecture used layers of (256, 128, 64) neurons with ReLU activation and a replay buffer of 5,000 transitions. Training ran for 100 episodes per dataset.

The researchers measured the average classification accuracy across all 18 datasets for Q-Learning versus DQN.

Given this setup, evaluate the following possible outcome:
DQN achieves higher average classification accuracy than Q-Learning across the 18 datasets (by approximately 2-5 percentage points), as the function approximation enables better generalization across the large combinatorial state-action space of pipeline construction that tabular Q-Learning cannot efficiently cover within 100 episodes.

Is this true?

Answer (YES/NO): NO